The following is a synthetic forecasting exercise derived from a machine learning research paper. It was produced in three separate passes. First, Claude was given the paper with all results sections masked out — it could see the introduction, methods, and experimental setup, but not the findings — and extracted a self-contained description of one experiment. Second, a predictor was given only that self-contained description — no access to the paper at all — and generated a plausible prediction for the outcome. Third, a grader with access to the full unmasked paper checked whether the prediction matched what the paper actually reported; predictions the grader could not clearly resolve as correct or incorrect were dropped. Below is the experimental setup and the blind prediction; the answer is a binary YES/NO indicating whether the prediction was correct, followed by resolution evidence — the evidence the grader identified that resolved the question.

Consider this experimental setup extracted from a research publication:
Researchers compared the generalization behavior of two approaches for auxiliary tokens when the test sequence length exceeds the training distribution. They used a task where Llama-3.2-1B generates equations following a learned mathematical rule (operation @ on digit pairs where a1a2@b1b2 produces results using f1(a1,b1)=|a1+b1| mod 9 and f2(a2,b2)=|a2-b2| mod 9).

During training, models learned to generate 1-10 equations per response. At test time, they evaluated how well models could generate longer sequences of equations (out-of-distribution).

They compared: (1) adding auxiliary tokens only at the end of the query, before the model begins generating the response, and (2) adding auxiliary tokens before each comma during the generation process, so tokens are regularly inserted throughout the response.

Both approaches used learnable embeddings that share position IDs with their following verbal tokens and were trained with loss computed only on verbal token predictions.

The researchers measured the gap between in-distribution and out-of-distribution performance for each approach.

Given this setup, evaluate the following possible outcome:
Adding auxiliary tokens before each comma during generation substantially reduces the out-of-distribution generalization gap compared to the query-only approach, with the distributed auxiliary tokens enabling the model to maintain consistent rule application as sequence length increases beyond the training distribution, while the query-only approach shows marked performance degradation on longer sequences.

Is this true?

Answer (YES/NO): YES